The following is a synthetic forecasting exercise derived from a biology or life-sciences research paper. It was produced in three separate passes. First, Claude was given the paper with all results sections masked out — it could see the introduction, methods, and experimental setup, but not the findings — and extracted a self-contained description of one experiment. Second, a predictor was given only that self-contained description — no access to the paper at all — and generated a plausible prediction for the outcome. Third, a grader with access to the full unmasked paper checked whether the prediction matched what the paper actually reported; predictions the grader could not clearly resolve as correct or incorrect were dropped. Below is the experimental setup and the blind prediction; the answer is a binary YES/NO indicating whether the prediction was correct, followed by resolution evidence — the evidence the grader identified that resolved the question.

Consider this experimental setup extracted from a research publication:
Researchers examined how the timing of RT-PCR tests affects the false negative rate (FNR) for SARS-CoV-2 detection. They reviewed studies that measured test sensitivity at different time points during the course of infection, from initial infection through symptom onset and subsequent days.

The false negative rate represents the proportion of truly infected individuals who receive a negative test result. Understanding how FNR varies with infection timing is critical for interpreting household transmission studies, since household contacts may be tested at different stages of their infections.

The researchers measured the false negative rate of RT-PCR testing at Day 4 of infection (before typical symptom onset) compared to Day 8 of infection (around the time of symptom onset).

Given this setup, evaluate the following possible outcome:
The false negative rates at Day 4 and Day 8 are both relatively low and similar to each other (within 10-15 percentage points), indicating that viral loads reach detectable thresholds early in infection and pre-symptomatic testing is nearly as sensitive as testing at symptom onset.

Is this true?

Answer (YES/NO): NO